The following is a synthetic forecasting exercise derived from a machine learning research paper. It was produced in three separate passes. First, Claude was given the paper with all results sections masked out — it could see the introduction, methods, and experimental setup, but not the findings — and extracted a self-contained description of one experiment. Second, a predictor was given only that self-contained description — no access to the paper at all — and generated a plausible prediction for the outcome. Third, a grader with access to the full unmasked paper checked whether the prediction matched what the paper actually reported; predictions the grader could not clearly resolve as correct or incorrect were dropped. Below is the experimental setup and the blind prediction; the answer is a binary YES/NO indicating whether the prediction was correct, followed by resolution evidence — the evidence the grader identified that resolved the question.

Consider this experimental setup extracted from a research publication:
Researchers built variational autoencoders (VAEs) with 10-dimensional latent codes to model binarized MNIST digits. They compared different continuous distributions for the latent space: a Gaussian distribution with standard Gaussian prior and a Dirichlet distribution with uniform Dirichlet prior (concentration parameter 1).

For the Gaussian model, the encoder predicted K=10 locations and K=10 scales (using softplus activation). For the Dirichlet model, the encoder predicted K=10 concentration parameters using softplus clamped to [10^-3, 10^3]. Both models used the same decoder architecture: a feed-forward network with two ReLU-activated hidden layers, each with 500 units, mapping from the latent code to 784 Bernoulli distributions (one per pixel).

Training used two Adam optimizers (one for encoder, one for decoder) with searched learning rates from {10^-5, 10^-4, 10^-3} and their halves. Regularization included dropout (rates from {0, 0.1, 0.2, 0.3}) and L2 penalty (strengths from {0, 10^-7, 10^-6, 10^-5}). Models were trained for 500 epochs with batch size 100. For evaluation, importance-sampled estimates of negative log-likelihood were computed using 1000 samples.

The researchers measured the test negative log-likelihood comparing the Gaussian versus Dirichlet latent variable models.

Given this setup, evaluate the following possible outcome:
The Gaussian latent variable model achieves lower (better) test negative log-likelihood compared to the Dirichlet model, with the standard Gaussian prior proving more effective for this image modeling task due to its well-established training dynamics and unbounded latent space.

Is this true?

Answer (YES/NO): YES